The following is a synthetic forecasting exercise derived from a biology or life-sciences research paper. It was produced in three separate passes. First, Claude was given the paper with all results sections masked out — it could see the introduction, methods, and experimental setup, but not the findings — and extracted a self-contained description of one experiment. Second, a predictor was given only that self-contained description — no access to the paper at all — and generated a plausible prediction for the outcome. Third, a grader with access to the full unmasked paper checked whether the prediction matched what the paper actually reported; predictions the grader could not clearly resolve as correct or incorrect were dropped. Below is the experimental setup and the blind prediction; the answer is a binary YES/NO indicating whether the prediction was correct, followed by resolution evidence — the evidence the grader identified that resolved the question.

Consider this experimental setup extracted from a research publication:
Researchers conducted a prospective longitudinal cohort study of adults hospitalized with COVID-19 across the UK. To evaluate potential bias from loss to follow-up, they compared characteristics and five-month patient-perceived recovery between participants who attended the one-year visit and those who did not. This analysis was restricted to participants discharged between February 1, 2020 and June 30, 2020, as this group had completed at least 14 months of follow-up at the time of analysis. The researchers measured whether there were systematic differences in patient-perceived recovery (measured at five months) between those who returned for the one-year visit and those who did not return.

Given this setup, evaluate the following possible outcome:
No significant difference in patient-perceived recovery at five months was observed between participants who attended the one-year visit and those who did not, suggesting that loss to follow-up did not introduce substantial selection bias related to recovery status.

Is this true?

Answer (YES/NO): YES